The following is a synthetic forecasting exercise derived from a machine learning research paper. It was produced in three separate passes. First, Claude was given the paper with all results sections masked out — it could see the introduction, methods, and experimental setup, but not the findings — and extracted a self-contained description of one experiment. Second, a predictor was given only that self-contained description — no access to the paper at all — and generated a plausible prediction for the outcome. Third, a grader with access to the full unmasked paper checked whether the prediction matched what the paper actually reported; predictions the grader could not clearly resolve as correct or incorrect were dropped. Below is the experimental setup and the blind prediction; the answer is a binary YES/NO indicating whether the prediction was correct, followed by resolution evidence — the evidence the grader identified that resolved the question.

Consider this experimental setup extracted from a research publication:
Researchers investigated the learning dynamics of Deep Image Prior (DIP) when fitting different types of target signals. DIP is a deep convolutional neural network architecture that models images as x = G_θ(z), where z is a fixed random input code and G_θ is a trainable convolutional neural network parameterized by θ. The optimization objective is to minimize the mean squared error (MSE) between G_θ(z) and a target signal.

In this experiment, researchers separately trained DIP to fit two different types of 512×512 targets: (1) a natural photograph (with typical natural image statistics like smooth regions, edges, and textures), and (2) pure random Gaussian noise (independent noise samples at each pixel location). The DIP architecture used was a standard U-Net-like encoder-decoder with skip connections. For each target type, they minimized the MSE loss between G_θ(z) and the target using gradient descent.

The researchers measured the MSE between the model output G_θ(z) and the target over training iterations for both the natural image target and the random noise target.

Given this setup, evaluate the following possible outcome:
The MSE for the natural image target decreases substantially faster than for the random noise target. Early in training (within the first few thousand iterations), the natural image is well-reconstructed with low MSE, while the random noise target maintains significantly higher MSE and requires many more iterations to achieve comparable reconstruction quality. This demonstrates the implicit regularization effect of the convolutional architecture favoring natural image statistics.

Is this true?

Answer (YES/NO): YES